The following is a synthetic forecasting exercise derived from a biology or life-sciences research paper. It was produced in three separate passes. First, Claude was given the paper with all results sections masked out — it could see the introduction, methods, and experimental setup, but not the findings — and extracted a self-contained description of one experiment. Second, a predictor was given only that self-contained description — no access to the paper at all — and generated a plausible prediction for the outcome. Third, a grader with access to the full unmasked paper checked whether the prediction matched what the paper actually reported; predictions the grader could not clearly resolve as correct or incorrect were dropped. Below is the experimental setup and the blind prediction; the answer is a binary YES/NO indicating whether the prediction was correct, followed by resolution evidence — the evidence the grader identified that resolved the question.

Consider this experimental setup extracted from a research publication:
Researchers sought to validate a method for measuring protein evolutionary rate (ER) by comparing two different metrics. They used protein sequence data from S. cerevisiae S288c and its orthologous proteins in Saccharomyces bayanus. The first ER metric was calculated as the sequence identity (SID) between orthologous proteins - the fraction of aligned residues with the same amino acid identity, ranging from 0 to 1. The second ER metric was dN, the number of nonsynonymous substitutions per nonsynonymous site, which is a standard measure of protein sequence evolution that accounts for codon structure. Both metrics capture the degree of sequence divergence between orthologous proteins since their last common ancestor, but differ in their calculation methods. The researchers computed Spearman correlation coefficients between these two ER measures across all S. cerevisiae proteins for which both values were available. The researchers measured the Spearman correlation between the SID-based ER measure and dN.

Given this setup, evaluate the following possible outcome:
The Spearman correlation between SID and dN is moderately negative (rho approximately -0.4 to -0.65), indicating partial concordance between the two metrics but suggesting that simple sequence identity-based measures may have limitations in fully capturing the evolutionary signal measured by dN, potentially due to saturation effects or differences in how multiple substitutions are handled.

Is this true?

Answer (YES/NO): NO